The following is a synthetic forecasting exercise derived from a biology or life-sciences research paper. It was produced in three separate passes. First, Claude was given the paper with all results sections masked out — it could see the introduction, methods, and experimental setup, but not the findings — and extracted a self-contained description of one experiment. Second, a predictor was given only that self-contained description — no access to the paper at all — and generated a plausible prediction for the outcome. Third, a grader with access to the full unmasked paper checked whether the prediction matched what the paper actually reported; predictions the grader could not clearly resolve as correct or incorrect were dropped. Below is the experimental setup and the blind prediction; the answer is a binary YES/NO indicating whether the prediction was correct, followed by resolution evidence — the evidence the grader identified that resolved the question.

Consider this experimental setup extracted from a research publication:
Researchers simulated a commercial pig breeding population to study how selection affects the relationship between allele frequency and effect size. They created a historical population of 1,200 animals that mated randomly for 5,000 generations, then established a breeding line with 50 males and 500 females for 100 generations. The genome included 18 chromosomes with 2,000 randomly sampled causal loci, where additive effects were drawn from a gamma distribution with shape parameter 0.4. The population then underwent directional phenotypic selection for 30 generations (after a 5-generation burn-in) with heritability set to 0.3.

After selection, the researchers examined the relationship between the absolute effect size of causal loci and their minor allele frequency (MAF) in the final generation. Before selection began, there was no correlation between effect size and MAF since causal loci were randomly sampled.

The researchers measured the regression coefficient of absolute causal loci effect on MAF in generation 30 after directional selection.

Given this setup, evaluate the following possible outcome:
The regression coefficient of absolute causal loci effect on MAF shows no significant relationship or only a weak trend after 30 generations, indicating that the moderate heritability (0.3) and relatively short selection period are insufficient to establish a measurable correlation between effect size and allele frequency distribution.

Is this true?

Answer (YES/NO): NO